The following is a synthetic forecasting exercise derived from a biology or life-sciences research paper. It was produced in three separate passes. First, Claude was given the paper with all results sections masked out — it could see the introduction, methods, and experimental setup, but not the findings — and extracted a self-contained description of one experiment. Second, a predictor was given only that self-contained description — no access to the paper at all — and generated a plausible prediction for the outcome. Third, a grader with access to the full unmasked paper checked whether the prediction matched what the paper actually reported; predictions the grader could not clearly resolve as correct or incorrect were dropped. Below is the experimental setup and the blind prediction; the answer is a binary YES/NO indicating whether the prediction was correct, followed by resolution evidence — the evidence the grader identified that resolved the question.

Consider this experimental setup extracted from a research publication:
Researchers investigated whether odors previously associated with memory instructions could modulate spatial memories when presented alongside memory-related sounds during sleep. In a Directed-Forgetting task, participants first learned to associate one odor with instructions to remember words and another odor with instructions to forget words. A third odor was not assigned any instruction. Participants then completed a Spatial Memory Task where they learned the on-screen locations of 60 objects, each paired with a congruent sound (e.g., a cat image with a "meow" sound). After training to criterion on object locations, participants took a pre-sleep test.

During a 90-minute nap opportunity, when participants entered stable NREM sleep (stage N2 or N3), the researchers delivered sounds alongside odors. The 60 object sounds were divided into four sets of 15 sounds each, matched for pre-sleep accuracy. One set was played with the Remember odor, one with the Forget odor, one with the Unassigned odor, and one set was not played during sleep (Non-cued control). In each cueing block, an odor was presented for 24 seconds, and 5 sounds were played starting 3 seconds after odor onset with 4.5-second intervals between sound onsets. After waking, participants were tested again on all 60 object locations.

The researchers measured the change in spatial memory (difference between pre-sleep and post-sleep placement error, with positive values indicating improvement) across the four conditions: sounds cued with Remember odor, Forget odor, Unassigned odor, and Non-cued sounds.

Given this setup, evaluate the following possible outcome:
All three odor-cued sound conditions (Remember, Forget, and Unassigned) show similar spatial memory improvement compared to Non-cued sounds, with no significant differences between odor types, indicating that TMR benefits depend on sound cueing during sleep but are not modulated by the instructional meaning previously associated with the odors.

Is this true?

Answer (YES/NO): NO